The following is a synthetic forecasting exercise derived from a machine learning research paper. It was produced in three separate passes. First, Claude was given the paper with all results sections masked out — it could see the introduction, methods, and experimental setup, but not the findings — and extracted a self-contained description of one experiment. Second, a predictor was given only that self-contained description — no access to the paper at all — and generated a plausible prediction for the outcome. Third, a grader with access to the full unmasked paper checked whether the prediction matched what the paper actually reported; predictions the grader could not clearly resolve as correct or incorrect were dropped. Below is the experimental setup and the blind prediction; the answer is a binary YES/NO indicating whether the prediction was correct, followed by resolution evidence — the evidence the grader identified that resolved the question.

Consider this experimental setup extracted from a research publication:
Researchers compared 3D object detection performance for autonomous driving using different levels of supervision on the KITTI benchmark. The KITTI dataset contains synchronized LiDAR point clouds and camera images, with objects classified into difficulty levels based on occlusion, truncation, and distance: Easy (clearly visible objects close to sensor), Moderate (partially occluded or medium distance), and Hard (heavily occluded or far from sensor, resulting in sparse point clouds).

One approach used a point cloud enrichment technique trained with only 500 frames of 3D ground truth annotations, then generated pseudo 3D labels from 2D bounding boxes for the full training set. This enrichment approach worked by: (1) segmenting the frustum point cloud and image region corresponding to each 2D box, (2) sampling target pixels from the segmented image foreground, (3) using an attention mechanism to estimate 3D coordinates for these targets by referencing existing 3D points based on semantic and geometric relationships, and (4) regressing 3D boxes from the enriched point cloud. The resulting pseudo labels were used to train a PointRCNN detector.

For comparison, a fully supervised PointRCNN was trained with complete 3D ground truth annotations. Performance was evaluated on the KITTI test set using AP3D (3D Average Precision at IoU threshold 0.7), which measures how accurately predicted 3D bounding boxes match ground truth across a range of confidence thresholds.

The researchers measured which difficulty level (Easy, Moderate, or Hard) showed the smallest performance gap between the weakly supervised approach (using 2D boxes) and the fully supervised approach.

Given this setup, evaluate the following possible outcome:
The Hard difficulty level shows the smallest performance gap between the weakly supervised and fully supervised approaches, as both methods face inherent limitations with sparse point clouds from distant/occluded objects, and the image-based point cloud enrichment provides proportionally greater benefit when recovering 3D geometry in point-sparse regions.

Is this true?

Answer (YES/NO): NO